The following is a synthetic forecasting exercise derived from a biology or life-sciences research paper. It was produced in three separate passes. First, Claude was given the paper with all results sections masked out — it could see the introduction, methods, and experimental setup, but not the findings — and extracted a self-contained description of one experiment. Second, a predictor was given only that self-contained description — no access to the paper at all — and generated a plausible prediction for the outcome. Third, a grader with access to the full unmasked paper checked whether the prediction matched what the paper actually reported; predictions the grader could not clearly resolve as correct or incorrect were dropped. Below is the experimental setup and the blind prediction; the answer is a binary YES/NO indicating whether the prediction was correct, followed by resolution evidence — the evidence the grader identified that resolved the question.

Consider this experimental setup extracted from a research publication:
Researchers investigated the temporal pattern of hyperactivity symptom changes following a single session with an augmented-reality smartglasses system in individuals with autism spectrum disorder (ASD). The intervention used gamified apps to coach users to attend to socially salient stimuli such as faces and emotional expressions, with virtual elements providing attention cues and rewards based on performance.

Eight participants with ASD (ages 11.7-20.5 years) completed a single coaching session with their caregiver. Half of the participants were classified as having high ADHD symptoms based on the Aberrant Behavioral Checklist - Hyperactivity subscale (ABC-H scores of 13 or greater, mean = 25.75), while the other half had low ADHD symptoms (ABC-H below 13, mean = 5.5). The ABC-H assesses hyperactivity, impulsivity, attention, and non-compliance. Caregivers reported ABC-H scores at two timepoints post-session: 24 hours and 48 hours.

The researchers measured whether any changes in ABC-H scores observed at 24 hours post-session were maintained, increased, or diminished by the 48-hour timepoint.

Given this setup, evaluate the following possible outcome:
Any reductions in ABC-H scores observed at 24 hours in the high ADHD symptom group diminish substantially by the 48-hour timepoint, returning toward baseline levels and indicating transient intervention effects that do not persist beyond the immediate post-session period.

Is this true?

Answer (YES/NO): NO